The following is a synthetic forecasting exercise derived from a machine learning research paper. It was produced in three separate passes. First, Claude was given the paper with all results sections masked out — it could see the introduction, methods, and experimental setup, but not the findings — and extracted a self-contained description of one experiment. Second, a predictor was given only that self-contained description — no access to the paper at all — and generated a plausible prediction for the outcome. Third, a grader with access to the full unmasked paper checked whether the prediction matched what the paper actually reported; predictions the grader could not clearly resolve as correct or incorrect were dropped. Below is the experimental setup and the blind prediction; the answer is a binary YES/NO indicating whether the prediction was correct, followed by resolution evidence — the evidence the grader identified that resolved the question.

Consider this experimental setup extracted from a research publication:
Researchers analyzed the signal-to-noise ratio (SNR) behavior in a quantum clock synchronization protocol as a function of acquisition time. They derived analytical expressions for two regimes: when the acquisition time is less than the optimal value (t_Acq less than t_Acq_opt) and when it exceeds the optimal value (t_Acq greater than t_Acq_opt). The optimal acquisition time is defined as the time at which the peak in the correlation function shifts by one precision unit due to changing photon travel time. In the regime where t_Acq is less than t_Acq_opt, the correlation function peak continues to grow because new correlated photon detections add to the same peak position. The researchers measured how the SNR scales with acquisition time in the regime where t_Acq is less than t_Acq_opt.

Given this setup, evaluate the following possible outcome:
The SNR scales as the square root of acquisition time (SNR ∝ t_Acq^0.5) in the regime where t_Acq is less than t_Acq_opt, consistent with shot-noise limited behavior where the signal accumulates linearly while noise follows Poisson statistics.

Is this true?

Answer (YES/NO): YES